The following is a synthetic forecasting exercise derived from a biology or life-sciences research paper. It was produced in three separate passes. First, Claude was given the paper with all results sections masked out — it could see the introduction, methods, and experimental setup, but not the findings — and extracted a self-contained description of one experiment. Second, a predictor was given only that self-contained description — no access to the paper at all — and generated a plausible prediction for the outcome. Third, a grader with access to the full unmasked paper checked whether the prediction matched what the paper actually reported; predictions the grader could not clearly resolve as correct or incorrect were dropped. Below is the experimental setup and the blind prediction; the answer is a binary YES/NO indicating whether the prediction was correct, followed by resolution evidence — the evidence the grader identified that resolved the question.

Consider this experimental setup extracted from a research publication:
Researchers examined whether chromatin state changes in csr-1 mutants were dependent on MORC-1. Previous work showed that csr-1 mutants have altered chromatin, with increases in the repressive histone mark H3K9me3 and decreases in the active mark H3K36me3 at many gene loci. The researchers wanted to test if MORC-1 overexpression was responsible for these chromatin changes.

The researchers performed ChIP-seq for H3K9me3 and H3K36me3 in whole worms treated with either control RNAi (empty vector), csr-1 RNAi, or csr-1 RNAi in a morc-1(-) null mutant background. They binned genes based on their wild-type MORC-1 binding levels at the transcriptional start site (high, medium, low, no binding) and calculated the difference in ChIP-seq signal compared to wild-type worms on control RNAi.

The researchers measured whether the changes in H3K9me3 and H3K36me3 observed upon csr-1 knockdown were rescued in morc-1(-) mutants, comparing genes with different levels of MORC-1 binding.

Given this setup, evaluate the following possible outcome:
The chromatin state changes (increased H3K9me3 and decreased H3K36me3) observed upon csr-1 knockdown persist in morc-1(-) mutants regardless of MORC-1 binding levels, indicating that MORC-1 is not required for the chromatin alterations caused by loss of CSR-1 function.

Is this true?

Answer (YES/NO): NO